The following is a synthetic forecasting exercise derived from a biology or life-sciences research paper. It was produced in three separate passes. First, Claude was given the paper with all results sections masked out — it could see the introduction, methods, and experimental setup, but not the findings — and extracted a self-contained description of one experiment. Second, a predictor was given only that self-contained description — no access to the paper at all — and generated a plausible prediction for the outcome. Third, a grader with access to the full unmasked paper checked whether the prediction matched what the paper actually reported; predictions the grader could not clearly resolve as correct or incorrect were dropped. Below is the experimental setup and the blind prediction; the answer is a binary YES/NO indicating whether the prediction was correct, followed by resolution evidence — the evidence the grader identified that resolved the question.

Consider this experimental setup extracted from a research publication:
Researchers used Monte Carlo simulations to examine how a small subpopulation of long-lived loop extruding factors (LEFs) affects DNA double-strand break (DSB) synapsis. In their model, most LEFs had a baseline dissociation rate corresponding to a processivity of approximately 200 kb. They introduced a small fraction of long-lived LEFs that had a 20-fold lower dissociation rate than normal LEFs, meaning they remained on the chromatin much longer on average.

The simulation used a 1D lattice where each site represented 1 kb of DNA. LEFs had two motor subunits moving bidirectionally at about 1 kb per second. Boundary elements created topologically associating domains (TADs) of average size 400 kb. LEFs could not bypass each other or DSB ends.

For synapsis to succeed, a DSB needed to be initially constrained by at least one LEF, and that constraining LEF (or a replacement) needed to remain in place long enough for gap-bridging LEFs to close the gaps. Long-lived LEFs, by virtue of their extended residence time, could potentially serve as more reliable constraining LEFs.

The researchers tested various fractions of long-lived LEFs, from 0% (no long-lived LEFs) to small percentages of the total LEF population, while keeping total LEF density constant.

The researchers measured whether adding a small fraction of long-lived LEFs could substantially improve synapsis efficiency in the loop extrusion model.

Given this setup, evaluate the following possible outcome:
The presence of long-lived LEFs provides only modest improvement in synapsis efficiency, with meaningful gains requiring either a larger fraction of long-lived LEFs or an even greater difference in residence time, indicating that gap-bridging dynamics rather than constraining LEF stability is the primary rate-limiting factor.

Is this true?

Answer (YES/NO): NO